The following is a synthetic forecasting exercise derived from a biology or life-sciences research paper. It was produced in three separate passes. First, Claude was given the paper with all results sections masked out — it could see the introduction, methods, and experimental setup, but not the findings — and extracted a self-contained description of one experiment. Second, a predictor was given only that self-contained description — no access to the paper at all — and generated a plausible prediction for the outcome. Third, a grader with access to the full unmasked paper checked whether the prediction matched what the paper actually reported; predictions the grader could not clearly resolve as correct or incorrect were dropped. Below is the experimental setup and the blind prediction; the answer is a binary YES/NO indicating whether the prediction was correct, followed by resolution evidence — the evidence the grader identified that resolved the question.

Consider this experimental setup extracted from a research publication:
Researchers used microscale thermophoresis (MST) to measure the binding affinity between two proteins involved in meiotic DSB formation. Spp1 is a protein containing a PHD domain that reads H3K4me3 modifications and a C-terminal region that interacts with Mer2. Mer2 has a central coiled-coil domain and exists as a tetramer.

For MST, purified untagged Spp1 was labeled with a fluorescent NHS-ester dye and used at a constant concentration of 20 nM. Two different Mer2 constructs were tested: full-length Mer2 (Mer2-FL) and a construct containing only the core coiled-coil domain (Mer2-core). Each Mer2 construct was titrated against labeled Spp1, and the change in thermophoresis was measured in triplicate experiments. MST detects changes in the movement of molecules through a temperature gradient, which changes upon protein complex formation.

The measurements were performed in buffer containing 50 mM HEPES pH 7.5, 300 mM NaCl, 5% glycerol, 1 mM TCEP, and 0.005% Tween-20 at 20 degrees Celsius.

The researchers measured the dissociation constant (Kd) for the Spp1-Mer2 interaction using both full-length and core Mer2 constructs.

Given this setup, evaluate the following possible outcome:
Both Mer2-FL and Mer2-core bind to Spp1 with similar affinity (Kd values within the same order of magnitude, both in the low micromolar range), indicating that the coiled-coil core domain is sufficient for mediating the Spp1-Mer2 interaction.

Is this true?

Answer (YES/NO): NO